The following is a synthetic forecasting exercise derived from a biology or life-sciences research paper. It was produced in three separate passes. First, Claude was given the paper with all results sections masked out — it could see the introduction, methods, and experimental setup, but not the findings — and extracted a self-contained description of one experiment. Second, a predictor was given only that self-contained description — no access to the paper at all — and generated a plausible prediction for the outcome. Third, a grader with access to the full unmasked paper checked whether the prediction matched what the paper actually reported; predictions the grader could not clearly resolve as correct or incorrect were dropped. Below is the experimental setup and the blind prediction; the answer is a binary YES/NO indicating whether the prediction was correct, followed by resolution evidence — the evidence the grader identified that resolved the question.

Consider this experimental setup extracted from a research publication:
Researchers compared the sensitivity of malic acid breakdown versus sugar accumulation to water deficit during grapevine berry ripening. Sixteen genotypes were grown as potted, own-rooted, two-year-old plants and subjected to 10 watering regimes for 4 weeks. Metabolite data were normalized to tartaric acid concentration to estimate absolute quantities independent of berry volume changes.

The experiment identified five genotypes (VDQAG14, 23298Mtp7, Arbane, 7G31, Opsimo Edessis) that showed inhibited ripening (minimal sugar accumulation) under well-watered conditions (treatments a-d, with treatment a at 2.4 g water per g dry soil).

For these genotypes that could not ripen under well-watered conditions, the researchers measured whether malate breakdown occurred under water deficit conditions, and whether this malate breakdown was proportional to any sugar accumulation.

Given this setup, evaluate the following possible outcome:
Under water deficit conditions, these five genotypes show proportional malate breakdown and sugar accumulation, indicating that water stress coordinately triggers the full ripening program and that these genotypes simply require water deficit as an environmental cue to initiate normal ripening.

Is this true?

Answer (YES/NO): NO